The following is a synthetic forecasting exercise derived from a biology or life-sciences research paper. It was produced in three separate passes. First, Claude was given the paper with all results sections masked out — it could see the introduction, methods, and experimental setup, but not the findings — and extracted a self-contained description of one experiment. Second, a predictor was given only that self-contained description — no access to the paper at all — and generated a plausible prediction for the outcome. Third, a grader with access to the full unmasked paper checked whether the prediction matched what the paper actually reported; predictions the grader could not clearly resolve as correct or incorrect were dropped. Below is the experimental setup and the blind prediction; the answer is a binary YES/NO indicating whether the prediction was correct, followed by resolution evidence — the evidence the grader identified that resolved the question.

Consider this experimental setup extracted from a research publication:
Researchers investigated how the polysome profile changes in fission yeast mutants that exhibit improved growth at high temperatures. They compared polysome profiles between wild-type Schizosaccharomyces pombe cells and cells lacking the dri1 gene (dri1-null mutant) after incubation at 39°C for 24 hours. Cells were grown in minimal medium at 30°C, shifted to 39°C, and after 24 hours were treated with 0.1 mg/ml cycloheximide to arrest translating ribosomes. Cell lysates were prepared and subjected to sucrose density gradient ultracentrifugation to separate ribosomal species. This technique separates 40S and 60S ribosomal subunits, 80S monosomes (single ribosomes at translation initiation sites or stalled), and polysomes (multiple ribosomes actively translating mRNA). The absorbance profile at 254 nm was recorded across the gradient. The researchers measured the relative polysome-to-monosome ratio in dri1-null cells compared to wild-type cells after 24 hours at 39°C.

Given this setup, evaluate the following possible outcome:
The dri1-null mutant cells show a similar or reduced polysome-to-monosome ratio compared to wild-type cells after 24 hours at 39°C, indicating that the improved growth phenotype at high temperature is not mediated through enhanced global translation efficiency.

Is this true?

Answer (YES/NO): NO